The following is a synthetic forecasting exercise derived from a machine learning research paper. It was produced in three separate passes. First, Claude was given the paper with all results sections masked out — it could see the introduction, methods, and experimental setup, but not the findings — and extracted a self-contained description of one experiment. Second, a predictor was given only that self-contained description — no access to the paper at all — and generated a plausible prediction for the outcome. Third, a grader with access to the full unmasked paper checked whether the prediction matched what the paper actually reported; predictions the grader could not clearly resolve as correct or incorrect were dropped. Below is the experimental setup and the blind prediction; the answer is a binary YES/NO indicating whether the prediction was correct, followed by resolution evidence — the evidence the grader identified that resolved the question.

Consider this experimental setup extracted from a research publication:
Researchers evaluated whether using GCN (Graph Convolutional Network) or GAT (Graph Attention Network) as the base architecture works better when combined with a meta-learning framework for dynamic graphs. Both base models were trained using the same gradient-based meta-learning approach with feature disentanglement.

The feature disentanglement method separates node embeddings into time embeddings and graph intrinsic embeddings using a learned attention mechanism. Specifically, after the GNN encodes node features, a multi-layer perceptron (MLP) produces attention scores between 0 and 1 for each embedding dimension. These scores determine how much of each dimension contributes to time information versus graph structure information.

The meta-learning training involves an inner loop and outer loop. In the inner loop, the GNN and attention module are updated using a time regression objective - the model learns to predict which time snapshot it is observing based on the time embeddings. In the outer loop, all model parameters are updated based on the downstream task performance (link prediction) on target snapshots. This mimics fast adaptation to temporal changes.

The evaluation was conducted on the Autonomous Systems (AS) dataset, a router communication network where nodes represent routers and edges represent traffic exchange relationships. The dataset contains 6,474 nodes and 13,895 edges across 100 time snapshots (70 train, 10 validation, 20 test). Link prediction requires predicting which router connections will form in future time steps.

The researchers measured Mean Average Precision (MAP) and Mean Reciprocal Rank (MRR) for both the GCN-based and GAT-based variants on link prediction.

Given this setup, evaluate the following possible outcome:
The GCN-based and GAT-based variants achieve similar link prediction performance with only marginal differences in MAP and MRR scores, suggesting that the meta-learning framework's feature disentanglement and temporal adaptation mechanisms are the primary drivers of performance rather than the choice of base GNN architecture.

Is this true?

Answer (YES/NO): NO